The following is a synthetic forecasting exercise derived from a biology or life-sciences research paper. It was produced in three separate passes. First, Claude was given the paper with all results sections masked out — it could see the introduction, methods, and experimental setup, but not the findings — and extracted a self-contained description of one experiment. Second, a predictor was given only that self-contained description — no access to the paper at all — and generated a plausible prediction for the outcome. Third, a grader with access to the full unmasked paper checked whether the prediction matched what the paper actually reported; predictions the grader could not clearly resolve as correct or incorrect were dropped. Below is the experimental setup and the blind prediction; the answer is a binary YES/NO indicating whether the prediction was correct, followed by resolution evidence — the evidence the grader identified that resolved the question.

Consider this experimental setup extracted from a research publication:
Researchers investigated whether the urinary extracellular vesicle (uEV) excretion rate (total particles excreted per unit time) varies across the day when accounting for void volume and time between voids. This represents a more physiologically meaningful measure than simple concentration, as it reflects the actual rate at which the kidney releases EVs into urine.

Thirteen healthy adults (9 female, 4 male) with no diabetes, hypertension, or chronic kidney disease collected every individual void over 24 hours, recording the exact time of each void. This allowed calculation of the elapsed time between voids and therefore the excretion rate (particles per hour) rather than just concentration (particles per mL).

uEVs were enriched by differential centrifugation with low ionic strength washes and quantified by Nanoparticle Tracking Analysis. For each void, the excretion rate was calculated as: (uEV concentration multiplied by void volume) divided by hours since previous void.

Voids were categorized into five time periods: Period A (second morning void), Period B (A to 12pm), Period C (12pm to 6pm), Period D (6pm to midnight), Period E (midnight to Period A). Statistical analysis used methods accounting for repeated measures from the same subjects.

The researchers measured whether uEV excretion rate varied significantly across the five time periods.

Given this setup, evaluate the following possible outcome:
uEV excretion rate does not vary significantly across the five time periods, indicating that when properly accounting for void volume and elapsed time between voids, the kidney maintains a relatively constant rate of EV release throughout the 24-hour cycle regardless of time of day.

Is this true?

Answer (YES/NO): YES